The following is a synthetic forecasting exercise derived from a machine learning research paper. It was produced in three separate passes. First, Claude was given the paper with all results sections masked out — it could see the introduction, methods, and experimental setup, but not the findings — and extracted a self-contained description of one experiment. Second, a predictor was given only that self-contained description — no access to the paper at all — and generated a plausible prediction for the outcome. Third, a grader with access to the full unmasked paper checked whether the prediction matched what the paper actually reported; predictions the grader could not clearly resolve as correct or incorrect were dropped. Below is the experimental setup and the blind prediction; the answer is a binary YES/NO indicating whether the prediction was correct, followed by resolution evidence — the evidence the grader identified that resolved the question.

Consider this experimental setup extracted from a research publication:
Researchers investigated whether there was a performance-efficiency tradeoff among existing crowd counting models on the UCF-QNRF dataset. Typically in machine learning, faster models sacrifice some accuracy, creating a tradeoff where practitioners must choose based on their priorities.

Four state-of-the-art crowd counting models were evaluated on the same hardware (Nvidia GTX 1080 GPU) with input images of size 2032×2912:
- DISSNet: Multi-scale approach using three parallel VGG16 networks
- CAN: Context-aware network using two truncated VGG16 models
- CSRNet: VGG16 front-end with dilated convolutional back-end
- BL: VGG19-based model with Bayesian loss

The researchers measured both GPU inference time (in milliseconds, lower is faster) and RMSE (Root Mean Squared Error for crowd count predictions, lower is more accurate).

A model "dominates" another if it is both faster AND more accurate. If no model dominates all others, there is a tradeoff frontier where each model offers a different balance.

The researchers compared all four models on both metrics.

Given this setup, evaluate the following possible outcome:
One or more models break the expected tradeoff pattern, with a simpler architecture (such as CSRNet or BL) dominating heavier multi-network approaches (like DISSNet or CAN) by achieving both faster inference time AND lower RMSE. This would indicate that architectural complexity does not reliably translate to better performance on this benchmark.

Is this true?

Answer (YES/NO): YES